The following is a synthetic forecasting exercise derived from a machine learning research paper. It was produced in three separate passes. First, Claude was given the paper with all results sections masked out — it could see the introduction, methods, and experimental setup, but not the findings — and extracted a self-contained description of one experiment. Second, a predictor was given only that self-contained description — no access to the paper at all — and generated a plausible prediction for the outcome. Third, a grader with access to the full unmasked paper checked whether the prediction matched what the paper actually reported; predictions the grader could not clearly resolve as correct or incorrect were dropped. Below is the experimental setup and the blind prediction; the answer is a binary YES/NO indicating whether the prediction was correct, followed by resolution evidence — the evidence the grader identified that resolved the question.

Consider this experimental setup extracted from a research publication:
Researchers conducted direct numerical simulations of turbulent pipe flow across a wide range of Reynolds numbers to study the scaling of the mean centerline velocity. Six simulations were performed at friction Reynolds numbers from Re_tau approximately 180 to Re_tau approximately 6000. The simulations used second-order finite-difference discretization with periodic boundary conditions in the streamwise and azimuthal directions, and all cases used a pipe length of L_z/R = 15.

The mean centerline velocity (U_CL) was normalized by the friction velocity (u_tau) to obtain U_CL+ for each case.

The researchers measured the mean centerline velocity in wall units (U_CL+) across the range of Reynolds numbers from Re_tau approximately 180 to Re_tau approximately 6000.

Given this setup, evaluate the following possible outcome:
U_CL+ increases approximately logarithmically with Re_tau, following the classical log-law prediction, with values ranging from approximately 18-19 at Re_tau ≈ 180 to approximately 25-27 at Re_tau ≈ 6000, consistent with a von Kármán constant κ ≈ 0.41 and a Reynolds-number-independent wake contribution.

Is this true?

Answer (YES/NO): NO